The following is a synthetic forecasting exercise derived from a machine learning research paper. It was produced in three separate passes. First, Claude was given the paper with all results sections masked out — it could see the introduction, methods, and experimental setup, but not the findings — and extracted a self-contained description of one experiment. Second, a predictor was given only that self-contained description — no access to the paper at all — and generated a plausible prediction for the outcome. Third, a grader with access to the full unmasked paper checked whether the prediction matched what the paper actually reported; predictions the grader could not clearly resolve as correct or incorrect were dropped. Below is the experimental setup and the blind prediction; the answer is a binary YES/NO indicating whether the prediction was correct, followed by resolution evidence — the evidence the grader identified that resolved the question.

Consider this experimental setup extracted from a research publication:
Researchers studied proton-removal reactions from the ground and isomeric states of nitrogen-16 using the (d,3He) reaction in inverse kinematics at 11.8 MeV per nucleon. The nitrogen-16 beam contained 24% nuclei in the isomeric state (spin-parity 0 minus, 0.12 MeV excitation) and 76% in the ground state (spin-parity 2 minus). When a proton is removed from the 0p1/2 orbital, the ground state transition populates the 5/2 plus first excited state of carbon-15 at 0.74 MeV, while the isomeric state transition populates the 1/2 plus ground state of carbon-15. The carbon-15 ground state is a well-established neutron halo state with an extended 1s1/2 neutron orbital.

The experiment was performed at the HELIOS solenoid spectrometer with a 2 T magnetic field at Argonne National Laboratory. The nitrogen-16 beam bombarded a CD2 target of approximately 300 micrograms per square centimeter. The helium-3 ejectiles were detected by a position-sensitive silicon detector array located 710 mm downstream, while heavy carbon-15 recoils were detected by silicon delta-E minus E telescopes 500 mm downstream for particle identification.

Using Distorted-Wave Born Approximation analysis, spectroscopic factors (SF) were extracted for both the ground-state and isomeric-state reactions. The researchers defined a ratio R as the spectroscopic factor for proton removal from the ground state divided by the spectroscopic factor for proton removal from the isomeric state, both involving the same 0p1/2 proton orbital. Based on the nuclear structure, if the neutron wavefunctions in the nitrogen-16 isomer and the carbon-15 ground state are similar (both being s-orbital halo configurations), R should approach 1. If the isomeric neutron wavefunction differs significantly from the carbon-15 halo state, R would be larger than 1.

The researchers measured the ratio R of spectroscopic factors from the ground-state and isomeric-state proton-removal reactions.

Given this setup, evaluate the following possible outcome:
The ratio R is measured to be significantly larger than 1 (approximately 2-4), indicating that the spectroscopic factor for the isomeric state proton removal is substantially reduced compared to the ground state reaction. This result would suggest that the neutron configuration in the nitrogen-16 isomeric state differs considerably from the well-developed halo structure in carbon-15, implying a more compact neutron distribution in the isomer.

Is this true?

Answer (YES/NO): NO